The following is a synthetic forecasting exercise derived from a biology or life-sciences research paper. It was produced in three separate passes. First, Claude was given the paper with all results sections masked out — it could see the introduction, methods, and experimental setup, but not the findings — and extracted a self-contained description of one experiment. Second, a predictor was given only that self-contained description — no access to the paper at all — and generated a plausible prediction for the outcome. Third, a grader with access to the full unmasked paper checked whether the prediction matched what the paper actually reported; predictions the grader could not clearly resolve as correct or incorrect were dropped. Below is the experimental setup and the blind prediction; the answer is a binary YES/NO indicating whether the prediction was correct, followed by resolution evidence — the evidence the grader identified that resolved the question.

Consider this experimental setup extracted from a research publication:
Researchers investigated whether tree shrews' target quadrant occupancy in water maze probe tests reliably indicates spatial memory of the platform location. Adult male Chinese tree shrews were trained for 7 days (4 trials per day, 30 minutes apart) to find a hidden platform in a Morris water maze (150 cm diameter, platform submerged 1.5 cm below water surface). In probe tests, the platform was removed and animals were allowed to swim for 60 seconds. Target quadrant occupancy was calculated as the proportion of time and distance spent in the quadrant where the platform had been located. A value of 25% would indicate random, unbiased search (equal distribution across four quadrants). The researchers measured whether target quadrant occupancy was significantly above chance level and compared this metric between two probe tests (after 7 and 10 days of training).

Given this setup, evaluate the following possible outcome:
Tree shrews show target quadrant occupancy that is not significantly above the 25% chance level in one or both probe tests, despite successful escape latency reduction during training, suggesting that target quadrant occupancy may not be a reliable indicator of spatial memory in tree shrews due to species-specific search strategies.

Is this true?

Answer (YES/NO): YES